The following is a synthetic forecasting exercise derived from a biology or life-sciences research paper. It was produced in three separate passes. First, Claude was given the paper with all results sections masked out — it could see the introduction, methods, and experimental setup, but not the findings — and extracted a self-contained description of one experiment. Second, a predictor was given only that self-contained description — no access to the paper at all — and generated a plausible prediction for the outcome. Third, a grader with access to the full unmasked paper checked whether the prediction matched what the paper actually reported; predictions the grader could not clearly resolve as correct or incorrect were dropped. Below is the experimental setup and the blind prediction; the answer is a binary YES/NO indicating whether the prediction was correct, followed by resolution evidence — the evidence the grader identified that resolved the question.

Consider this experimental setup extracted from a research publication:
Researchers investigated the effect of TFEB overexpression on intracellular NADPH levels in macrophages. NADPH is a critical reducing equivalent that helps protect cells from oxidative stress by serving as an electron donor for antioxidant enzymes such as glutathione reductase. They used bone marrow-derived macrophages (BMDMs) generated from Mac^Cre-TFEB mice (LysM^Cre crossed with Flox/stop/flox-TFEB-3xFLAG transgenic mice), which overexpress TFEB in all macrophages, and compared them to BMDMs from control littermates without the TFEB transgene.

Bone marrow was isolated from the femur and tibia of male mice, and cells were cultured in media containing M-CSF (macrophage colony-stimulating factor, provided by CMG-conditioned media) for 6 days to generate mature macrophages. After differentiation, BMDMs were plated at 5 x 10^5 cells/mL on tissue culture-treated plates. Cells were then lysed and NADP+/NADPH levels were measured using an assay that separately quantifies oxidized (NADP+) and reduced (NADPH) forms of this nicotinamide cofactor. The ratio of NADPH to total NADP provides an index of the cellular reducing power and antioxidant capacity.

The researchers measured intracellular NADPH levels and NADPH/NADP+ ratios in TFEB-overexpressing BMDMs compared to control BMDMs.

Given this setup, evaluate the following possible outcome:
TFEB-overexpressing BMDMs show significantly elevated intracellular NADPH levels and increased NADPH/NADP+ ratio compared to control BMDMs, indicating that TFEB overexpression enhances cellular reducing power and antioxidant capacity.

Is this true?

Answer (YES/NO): YES